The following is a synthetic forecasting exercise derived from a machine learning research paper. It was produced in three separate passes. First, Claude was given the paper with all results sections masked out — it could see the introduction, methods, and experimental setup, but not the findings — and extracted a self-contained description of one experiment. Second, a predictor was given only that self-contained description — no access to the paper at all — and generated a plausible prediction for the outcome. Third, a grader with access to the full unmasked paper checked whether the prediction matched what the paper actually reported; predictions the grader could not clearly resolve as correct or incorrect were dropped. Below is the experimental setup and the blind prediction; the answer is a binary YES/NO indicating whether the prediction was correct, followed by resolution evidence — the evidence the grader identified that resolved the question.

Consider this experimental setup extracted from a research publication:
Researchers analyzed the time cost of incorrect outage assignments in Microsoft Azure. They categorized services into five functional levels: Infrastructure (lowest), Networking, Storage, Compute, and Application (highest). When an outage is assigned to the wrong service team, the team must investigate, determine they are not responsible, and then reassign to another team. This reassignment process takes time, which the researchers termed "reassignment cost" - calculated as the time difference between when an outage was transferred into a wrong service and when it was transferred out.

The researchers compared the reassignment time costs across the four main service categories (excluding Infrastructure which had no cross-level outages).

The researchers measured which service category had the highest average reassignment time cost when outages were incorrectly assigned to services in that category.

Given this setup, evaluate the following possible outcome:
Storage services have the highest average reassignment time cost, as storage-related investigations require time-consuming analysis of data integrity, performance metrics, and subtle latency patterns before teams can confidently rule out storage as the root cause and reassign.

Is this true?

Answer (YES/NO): NO